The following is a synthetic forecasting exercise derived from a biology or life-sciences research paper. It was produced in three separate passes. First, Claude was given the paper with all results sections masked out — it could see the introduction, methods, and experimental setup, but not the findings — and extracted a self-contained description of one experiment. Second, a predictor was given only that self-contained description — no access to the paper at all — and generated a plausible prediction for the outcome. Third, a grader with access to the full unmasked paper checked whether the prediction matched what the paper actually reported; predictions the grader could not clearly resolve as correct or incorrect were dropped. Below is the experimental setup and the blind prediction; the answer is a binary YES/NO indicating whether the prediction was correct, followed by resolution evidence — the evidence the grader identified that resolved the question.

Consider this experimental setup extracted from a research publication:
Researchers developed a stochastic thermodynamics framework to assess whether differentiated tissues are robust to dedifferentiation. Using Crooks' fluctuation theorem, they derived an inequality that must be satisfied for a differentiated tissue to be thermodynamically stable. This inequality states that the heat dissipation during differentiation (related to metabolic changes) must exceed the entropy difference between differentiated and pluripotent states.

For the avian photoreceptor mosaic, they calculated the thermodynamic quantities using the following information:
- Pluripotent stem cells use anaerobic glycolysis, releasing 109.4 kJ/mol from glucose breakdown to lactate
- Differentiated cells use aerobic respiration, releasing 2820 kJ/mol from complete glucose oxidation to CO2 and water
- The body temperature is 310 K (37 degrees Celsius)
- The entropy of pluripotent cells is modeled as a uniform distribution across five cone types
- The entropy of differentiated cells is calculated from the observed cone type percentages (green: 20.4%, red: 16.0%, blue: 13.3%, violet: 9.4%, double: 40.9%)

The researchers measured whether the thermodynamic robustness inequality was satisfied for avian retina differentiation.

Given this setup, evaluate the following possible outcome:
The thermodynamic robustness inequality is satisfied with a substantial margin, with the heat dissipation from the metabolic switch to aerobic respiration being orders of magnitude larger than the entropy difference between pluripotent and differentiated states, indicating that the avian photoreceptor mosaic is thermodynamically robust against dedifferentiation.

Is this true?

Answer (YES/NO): YES